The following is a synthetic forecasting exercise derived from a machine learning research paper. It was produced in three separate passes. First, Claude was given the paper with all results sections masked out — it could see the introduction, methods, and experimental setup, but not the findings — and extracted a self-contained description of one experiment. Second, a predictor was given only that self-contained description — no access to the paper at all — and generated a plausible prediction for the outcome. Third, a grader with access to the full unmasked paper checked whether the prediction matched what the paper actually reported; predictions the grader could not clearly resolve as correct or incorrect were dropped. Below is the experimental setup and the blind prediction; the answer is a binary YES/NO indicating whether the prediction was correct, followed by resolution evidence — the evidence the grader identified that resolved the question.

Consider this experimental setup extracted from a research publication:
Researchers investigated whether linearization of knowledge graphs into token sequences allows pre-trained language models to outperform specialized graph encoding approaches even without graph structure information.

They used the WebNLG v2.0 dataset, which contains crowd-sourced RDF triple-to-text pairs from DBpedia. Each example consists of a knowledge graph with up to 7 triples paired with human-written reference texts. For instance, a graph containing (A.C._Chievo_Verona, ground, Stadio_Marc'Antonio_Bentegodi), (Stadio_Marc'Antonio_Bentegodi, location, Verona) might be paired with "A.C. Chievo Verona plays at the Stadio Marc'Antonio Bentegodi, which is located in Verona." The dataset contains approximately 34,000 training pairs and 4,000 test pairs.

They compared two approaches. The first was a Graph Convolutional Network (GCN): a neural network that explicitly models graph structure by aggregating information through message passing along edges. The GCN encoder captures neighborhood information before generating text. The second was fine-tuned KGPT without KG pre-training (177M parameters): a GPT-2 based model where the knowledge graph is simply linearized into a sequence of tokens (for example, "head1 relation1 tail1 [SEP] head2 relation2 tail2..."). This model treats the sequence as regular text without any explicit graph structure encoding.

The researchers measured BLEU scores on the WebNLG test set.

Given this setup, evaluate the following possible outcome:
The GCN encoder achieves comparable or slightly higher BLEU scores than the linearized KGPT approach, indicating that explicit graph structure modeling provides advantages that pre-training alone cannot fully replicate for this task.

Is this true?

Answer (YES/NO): NO